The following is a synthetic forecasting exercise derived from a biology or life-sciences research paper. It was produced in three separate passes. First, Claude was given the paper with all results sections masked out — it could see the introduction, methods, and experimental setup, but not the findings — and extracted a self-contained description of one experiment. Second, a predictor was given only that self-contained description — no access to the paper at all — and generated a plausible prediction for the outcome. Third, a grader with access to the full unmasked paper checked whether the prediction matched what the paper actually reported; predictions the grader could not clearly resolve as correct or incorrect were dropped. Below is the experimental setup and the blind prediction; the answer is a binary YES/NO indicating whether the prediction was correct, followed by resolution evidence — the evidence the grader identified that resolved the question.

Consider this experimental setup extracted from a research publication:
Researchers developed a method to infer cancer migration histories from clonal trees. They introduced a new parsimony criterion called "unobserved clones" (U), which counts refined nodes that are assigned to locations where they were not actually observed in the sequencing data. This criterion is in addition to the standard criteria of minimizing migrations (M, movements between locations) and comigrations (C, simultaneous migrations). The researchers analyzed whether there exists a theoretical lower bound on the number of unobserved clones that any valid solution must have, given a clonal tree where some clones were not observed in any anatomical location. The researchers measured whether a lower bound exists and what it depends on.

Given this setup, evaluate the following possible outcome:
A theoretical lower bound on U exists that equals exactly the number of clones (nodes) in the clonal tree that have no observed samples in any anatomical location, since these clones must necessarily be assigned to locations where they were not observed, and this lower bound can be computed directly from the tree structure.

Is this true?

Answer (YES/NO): YES